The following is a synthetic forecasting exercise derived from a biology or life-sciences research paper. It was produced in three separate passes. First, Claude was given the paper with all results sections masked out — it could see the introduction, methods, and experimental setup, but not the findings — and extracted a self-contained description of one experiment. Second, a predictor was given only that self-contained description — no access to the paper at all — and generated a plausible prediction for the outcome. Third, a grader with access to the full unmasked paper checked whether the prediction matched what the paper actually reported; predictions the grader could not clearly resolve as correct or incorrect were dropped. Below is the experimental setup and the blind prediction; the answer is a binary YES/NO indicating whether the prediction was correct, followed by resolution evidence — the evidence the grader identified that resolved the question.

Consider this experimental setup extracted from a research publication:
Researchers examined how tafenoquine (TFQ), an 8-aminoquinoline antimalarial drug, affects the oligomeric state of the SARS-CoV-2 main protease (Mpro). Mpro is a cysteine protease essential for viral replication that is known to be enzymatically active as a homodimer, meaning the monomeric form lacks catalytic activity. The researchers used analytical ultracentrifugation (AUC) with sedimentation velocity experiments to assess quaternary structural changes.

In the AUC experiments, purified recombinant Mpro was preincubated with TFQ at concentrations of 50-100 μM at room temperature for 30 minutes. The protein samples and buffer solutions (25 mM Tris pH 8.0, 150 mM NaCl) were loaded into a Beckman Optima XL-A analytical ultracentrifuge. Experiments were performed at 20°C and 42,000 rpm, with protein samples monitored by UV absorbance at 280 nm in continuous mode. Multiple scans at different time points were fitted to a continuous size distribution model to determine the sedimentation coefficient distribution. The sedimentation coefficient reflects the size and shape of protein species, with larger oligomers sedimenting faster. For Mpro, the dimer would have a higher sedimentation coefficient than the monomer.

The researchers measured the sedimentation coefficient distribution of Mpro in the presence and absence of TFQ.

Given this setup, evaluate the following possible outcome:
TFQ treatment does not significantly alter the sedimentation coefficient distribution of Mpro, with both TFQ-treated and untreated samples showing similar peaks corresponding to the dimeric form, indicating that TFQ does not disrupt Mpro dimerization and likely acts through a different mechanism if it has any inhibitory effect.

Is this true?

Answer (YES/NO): YES